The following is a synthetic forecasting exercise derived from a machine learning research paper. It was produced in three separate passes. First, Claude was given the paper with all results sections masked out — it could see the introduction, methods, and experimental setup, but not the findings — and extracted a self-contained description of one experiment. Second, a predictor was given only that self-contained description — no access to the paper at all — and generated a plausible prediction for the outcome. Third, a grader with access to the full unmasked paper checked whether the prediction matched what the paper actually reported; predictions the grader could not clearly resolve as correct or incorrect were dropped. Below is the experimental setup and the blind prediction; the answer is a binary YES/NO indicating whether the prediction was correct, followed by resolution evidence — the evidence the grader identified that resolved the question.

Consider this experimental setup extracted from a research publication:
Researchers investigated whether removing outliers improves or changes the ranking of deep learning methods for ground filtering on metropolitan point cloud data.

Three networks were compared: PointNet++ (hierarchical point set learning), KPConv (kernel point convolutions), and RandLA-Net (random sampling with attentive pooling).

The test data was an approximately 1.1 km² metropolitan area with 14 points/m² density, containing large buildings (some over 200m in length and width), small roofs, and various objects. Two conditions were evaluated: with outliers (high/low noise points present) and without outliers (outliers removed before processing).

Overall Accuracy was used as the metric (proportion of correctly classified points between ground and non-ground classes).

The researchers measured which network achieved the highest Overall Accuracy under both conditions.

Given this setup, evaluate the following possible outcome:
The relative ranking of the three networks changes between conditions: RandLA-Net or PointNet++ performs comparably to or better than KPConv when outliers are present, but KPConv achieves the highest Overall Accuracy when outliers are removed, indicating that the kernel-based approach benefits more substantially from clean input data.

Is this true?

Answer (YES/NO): NO